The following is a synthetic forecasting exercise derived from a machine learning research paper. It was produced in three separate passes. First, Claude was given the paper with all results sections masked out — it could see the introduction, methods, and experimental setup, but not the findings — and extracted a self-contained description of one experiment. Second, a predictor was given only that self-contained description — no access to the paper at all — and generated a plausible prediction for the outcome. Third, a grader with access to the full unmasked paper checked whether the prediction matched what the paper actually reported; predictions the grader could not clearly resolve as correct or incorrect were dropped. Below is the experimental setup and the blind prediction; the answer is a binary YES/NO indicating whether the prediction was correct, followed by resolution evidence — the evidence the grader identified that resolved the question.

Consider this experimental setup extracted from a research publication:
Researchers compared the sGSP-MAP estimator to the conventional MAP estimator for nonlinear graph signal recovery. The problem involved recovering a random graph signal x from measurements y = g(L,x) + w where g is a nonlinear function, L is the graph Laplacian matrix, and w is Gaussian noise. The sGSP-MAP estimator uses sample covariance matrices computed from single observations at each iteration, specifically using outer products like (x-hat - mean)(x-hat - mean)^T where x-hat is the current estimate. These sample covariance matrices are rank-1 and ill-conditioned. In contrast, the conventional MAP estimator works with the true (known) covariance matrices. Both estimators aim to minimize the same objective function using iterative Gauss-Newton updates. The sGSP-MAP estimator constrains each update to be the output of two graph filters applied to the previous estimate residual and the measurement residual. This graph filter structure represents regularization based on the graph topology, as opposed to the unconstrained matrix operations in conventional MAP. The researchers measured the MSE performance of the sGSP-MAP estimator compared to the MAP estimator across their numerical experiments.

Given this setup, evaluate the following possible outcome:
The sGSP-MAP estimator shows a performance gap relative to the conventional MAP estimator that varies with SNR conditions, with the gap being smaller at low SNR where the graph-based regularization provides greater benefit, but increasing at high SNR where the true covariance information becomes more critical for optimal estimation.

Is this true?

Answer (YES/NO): NO